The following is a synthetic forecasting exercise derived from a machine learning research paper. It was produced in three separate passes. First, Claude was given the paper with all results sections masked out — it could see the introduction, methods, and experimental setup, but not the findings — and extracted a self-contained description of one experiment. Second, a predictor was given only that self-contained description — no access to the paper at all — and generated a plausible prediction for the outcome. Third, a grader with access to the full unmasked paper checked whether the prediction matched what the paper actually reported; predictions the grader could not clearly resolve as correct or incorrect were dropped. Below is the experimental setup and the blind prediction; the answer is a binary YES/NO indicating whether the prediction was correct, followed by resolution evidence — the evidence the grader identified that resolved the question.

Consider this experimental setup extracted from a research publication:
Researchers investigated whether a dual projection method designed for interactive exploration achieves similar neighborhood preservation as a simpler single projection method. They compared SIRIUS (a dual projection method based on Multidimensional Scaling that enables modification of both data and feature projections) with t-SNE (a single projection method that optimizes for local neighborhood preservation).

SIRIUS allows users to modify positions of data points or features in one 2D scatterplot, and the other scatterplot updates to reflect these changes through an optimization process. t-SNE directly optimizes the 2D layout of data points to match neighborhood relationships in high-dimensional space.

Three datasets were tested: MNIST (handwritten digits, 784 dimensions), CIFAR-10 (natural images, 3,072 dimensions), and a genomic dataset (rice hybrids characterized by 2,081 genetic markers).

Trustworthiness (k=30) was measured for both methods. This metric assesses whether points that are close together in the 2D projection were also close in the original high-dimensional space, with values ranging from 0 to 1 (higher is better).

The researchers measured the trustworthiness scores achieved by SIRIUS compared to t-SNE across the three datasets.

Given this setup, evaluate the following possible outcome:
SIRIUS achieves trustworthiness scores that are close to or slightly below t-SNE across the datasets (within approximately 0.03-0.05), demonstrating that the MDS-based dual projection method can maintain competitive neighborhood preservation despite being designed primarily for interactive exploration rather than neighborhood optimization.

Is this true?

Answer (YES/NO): NO